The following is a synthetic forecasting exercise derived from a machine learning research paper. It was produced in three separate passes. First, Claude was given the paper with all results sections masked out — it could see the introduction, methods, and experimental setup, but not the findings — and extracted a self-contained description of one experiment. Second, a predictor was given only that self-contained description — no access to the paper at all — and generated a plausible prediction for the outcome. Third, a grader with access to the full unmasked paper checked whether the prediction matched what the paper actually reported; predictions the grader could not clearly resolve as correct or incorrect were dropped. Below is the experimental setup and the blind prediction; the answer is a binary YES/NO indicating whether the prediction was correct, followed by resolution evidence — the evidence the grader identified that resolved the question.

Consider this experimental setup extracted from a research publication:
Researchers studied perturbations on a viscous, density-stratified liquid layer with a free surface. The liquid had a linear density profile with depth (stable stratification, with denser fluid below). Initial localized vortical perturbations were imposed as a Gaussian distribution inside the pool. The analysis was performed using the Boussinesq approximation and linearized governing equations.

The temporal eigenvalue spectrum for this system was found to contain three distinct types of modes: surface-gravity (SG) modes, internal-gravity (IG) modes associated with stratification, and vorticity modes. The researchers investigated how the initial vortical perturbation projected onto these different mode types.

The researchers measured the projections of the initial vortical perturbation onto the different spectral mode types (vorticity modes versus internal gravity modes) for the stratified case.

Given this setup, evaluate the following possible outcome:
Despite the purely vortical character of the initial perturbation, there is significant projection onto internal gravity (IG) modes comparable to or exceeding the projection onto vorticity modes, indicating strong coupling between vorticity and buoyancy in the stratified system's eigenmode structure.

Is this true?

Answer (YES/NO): YES